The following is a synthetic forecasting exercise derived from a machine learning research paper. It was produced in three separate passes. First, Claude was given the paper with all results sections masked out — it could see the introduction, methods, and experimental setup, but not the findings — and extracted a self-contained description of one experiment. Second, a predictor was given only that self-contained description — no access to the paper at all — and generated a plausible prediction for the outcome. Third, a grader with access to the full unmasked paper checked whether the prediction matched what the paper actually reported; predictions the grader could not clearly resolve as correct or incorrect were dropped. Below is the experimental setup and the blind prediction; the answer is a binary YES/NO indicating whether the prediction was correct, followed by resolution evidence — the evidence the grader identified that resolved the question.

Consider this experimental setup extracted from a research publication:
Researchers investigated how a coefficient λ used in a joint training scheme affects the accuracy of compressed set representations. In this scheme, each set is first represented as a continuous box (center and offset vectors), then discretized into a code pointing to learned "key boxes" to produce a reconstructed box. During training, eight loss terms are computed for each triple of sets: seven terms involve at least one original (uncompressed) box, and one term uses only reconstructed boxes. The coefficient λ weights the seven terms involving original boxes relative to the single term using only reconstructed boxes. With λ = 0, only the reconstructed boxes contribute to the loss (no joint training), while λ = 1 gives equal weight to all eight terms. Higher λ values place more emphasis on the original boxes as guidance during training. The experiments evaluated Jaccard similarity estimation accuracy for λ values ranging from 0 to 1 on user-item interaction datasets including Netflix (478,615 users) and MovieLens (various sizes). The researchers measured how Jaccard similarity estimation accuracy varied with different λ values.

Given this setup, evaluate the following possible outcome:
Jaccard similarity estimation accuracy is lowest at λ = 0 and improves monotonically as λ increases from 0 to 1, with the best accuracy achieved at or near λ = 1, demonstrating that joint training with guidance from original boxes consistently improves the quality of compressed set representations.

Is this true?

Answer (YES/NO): NO